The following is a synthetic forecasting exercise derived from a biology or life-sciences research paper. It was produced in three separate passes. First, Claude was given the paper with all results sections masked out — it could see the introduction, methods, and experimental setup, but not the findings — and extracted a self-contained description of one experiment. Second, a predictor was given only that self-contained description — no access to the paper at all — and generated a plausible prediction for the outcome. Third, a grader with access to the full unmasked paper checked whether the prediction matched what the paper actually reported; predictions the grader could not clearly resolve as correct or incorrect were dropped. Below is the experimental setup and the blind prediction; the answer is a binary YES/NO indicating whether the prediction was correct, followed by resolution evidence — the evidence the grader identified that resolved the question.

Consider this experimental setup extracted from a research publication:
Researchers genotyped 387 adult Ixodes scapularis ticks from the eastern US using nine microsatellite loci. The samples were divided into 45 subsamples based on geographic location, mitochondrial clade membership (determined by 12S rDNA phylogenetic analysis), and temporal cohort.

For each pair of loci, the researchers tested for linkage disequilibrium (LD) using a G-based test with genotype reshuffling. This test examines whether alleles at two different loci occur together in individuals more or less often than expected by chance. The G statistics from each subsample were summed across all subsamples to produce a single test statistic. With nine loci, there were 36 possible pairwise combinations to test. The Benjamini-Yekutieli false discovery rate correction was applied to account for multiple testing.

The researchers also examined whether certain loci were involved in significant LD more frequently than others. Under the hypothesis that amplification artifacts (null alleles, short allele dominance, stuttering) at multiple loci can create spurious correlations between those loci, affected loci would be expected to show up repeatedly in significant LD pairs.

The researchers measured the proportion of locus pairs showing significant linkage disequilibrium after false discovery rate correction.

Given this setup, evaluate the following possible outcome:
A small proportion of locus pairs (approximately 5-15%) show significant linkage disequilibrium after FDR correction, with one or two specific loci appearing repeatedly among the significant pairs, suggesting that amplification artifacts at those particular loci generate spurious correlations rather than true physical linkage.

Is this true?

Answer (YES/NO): NO